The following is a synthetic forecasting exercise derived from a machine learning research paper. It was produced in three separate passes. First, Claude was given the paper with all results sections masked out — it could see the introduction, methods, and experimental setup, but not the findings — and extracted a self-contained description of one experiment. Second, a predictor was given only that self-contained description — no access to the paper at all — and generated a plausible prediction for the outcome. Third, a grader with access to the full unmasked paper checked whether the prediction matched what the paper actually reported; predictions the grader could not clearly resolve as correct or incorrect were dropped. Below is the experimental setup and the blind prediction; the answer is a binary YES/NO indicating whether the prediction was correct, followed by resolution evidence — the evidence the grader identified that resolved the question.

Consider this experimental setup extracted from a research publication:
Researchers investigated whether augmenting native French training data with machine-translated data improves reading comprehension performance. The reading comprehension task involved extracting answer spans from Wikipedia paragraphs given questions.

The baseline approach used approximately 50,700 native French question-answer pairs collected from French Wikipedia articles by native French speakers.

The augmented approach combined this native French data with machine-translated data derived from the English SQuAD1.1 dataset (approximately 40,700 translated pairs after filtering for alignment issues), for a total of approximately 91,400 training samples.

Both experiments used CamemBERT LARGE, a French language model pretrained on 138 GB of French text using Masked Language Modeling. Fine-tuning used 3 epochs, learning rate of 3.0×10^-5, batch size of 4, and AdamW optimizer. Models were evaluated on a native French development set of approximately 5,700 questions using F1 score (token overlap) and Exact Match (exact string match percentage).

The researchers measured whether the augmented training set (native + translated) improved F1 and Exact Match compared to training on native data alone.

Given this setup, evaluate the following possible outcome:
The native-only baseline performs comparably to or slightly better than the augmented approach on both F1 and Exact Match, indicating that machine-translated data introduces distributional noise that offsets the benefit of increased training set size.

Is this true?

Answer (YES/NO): YES